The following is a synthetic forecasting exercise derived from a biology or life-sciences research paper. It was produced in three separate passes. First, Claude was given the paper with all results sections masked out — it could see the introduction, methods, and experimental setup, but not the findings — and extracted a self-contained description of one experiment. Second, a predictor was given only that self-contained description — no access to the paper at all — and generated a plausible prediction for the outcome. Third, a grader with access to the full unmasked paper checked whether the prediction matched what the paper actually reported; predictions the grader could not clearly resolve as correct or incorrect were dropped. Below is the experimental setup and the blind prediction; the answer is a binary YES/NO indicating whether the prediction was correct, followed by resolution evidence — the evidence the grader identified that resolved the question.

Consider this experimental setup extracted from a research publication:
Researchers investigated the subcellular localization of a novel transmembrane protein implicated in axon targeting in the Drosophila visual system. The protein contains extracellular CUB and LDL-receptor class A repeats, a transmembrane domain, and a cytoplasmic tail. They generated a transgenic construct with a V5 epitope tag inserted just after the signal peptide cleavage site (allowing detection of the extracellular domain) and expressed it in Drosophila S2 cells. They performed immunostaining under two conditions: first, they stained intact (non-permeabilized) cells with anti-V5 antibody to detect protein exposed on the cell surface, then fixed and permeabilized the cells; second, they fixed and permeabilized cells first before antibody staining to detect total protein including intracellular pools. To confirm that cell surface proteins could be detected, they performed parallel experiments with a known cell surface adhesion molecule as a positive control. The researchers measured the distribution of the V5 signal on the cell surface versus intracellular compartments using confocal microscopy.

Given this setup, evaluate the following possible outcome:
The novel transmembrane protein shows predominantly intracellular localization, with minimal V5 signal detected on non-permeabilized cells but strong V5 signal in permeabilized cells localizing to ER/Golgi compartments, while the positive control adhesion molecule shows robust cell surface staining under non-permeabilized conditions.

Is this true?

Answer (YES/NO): NO